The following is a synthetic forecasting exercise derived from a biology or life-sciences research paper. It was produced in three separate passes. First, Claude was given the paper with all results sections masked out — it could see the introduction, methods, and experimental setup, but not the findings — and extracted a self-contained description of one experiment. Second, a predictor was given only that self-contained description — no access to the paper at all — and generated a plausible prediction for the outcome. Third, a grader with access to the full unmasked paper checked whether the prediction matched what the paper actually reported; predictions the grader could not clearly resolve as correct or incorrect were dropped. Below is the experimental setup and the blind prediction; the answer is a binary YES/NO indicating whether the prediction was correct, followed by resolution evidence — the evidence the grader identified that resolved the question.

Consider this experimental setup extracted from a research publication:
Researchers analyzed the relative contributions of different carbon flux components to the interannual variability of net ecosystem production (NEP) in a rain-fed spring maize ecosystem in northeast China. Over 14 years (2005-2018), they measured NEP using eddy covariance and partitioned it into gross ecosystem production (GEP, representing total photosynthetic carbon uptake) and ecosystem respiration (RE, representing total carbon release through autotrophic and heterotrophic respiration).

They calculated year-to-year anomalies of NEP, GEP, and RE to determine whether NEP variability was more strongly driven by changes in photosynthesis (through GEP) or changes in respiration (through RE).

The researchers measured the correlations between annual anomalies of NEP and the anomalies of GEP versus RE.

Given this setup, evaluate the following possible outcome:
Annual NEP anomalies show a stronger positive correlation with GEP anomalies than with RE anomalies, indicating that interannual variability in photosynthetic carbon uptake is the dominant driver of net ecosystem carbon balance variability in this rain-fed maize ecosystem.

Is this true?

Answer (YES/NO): YES